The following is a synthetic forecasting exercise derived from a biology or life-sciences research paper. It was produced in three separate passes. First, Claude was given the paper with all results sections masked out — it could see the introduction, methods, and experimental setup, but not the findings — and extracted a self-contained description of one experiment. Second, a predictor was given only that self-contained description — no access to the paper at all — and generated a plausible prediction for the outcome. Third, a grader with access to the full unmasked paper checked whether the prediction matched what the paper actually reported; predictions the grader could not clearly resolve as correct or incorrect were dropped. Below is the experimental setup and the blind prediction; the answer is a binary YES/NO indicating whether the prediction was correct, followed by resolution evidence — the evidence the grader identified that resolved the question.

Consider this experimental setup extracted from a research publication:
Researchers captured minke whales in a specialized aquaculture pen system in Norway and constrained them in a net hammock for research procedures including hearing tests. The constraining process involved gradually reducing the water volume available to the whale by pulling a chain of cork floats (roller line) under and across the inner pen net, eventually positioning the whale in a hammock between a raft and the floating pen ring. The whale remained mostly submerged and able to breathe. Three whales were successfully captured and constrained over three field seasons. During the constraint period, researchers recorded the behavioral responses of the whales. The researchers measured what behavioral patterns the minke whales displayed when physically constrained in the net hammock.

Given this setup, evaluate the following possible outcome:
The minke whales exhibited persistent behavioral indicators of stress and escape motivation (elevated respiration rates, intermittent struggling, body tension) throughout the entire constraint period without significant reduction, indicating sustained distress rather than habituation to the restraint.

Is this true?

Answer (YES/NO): NO